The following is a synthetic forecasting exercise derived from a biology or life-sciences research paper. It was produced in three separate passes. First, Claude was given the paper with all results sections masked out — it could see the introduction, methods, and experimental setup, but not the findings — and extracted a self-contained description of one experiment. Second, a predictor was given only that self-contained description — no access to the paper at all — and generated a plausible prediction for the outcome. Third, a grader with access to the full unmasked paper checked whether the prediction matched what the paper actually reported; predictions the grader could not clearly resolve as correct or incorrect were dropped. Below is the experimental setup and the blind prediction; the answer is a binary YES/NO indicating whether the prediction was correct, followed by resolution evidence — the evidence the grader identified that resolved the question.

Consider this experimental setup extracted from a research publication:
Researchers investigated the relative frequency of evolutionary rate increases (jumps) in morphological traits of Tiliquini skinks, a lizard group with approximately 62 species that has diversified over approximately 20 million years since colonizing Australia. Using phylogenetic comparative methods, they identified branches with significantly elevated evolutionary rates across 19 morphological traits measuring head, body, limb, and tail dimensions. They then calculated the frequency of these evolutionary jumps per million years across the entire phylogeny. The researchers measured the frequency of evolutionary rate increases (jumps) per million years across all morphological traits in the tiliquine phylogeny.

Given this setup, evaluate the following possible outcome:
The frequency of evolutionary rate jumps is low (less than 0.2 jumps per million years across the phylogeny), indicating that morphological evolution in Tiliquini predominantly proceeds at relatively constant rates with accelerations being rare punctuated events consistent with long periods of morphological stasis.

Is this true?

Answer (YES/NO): NO